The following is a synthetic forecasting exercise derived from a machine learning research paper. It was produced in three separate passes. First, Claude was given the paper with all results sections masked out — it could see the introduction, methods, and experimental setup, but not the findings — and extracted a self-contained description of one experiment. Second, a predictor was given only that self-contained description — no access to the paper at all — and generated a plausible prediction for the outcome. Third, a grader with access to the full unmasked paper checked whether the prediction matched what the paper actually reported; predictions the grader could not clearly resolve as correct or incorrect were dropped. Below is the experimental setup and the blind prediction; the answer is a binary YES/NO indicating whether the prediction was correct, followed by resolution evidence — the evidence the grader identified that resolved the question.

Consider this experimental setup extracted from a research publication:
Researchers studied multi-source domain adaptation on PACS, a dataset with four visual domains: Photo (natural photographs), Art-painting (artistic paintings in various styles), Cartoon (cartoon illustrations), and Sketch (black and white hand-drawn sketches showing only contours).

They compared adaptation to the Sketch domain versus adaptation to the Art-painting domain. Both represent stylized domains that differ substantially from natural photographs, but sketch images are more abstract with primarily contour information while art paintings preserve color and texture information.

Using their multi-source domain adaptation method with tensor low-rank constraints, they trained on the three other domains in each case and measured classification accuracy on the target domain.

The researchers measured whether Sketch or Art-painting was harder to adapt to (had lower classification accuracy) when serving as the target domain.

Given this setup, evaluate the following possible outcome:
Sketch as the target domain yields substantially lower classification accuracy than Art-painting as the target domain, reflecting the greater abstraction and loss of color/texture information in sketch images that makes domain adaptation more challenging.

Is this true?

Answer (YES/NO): YES